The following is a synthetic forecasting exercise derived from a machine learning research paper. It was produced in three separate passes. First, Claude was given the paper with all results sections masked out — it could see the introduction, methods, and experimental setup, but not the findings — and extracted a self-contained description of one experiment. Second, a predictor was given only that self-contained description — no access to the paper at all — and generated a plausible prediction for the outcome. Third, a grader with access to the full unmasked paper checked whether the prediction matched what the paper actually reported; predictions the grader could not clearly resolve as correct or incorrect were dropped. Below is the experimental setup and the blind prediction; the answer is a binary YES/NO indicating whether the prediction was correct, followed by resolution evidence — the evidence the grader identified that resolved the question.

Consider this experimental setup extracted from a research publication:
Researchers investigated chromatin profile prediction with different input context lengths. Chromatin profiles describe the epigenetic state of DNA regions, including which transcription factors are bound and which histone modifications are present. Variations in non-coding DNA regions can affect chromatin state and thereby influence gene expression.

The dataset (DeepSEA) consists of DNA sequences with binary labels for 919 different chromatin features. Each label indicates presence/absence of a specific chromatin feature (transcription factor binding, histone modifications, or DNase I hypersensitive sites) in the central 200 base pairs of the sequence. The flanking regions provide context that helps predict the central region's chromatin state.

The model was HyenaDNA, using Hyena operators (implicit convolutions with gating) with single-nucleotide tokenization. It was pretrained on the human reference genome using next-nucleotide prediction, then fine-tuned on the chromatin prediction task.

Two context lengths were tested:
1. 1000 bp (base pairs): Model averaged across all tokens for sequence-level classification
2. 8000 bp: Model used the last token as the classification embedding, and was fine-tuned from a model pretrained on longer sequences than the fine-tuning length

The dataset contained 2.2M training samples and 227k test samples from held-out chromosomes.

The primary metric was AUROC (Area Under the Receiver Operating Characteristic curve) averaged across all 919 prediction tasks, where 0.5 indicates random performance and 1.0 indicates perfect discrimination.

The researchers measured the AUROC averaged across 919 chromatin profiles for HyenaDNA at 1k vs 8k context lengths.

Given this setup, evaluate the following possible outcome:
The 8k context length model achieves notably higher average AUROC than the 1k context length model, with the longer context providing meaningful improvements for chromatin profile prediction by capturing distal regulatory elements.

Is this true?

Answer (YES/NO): NO